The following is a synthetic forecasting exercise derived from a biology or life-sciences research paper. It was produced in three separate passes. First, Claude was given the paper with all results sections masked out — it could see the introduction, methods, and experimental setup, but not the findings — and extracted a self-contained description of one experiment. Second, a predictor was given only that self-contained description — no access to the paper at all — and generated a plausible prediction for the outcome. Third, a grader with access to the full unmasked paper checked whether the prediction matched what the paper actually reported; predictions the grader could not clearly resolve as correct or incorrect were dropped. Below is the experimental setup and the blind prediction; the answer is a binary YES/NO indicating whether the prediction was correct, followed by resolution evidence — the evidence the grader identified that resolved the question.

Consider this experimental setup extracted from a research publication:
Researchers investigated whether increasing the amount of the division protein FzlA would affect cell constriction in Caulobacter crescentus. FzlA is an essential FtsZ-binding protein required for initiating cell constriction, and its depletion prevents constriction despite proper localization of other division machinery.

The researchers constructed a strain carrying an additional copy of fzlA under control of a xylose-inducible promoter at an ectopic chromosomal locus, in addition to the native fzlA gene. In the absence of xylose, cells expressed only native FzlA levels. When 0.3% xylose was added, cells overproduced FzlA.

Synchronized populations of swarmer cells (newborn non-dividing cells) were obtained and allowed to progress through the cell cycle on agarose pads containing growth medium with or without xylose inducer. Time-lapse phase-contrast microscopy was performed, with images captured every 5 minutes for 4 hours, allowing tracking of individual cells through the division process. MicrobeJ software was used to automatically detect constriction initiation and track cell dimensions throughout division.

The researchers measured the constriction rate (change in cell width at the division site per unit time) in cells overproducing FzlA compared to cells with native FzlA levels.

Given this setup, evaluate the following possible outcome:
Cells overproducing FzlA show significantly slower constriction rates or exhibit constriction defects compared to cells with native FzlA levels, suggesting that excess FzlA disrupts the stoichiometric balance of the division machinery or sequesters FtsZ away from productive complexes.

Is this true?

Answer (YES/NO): NO